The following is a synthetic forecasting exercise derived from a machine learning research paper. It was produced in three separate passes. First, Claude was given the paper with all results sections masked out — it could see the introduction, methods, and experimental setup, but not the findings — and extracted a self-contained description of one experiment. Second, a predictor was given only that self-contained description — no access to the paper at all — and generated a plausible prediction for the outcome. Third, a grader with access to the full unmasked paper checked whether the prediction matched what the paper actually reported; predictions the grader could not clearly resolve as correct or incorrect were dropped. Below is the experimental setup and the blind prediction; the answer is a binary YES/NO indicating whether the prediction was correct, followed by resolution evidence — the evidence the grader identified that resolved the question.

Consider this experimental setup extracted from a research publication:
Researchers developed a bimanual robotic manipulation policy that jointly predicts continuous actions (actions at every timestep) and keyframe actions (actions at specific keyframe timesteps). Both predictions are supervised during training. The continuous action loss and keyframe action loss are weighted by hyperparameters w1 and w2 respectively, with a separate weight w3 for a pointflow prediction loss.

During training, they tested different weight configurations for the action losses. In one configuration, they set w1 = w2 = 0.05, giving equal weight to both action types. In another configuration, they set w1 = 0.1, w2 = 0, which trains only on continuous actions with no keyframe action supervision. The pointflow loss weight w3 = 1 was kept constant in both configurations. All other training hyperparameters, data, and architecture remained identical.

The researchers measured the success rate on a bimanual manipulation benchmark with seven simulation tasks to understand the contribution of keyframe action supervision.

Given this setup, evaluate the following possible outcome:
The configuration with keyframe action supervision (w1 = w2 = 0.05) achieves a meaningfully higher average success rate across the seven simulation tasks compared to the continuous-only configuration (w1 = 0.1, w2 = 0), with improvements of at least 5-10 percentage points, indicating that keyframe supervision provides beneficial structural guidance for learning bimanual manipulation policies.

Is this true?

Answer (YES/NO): YES